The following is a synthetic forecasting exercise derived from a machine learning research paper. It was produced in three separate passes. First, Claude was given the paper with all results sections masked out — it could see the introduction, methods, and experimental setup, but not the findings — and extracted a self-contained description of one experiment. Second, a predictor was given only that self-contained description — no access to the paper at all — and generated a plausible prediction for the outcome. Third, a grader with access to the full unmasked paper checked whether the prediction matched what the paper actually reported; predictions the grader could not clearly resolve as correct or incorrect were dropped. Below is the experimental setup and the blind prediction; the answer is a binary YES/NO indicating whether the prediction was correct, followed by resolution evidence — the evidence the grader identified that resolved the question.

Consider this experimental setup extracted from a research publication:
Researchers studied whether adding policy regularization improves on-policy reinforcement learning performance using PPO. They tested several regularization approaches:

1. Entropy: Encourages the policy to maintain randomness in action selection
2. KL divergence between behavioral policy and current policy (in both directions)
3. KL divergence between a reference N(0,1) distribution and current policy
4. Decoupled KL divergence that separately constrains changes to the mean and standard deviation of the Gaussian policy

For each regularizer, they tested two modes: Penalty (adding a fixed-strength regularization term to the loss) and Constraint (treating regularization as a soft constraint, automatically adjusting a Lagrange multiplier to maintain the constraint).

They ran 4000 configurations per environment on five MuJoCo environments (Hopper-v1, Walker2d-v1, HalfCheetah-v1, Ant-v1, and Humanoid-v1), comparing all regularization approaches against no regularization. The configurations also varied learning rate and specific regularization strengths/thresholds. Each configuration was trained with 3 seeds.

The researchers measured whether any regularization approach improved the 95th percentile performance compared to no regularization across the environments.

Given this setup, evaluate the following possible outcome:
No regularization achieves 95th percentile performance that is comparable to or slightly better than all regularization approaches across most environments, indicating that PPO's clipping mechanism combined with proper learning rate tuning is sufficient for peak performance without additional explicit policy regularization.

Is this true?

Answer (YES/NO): YES